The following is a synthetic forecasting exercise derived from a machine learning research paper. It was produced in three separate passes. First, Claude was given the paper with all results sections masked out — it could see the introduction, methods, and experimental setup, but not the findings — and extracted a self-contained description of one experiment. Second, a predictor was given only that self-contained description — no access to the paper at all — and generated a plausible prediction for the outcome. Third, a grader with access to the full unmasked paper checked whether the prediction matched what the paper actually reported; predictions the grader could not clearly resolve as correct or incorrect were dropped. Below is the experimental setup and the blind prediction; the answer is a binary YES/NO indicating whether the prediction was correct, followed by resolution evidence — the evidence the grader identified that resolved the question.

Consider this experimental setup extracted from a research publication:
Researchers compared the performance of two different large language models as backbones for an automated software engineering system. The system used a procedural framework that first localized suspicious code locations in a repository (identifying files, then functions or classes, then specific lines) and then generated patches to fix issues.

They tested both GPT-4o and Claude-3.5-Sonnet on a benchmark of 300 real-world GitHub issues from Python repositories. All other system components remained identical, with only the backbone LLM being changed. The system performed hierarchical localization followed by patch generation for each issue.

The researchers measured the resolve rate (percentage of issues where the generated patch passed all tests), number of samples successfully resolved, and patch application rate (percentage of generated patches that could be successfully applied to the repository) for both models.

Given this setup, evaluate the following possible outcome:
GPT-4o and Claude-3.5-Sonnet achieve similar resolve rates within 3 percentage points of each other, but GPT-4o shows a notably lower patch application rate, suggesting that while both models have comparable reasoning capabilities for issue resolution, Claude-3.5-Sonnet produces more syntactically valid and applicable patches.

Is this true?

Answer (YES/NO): NO